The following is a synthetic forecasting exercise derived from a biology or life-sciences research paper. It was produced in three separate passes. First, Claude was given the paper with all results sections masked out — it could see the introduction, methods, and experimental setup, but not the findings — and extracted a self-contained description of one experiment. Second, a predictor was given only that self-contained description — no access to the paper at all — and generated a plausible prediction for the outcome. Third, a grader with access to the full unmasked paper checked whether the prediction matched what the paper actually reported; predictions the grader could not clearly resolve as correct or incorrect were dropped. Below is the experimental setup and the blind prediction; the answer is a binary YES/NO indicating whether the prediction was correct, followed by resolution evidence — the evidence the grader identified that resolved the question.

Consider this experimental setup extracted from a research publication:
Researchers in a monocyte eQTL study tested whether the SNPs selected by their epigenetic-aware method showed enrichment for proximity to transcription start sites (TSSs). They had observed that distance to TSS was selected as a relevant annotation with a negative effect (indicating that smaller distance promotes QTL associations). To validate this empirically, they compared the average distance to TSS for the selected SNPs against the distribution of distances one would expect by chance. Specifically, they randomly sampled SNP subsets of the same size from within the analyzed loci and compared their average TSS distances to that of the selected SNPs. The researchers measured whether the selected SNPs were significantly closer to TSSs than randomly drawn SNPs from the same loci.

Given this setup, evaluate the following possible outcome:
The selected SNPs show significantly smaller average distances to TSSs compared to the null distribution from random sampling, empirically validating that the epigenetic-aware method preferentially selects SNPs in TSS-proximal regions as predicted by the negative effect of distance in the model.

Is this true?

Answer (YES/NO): YES